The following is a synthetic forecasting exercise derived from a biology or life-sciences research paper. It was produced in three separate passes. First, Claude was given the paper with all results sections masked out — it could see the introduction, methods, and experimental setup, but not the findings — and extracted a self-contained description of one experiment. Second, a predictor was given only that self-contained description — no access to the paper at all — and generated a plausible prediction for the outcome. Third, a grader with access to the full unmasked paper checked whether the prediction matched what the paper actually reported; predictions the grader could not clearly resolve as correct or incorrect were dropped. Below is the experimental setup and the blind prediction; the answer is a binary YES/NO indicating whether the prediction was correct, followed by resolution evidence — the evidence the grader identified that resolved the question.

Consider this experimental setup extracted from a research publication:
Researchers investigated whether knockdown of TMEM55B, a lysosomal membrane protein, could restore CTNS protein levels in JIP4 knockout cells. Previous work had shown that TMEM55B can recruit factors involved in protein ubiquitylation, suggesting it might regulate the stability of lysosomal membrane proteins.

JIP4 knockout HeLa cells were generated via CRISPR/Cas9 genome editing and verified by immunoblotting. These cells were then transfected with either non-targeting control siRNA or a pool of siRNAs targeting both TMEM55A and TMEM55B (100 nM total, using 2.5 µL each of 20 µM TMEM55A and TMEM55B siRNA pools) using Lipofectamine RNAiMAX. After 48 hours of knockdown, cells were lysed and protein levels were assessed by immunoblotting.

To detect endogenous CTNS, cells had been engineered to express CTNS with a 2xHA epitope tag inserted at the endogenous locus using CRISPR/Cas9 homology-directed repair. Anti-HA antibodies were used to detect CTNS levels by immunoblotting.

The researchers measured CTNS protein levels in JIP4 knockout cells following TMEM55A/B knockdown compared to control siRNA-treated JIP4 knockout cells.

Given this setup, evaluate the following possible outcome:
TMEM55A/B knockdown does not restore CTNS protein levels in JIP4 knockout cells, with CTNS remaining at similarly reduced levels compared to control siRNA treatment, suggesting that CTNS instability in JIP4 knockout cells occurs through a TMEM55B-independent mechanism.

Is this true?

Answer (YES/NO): NO